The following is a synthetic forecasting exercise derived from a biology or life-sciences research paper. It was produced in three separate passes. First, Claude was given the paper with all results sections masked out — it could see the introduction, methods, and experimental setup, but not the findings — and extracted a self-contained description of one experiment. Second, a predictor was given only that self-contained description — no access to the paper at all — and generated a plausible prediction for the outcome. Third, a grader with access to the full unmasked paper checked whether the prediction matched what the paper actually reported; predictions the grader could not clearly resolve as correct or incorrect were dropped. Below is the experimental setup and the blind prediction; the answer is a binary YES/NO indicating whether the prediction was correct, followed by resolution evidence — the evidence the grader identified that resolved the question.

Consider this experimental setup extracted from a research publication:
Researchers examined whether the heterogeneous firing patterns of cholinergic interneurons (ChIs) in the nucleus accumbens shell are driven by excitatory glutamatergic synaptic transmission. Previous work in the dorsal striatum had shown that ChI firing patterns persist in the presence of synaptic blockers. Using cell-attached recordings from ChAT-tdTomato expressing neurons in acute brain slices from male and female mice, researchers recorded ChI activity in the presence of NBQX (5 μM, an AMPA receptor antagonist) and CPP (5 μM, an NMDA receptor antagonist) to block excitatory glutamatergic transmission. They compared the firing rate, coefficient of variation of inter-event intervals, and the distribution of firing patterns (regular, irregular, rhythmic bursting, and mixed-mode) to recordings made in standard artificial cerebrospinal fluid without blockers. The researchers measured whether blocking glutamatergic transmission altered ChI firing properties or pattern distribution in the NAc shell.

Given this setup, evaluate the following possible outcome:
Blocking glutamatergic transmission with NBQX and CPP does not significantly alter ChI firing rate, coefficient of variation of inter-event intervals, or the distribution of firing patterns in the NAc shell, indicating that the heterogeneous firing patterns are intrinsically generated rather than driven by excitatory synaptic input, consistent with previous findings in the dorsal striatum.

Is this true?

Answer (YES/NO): YES